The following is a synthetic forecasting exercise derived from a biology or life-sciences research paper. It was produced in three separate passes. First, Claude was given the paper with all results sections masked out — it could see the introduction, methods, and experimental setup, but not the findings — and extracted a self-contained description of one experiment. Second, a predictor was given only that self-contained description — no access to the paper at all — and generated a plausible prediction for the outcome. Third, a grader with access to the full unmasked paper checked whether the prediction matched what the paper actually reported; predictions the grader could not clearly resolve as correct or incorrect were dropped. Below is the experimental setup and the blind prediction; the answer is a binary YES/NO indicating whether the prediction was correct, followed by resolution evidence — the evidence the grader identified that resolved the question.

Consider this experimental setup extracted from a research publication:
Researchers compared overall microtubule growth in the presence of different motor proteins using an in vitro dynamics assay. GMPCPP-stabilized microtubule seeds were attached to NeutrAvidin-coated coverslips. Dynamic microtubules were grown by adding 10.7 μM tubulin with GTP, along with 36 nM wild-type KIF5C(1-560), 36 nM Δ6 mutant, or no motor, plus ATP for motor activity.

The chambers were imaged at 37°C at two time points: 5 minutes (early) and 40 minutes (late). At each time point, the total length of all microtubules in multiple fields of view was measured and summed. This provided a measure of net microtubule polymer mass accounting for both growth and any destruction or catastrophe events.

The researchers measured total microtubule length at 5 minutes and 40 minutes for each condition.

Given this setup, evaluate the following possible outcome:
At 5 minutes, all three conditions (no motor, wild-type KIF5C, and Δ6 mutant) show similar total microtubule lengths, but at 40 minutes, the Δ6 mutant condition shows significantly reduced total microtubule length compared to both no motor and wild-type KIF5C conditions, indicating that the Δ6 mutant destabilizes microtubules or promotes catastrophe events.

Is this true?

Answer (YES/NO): NO